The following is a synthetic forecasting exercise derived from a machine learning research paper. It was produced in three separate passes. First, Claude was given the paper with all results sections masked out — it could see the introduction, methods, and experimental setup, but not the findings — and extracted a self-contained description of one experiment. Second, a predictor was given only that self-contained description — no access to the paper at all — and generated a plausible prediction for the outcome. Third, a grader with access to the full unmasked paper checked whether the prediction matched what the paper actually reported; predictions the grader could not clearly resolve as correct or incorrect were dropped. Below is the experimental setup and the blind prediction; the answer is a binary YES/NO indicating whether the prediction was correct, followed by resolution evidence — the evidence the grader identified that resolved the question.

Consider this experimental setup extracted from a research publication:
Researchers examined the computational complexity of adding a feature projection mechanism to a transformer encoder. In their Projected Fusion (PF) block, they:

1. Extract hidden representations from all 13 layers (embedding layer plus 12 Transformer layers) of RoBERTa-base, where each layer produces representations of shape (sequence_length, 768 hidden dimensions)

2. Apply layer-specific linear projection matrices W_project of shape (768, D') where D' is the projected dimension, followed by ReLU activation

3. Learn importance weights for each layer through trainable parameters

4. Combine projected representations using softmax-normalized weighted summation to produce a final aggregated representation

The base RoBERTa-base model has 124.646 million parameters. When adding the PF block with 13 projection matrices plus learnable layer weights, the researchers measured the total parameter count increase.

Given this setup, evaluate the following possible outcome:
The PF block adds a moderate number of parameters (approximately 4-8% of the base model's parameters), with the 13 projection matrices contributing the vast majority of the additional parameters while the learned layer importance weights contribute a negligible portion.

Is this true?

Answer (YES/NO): NO